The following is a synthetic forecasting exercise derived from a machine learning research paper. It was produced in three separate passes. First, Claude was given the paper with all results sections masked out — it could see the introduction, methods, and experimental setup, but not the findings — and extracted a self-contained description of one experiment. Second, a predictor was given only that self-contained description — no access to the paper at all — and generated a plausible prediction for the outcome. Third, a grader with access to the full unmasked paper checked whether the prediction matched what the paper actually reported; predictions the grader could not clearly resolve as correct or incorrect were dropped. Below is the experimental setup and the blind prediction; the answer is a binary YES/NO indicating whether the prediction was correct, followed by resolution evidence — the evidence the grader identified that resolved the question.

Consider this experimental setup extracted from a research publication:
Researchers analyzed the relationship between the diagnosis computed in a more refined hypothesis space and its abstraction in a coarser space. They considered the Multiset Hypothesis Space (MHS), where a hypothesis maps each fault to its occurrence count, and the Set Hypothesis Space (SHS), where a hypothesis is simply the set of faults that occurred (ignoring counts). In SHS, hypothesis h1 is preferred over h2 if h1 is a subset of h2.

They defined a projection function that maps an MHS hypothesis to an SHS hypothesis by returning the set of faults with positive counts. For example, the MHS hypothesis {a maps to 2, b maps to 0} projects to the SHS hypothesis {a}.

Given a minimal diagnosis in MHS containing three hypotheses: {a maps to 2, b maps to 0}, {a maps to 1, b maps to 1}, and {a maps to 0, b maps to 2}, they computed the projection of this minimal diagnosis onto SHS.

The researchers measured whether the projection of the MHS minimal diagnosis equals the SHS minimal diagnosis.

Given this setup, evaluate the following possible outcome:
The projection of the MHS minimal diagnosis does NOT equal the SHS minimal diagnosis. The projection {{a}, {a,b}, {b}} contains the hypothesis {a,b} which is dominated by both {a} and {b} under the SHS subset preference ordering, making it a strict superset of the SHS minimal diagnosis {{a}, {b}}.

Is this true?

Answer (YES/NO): YES